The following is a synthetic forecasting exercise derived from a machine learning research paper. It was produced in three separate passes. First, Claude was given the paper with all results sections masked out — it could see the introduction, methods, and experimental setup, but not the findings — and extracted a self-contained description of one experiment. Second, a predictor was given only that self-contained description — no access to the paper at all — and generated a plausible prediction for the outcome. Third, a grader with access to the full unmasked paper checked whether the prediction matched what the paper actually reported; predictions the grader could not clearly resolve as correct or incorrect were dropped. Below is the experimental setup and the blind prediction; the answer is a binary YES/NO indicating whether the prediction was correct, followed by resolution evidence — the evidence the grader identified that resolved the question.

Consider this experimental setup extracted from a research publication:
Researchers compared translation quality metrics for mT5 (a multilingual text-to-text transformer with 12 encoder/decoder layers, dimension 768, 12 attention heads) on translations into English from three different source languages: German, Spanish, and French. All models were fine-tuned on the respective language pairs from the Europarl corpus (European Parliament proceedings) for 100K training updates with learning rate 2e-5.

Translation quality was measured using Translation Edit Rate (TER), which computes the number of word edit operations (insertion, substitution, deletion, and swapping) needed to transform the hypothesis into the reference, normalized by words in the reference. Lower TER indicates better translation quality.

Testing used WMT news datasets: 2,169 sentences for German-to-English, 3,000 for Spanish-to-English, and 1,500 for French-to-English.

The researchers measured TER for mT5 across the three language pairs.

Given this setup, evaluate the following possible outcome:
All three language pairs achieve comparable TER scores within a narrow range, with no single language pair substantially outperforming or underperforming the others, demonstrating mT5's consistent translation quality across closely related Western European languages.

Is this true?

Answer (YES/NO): NO